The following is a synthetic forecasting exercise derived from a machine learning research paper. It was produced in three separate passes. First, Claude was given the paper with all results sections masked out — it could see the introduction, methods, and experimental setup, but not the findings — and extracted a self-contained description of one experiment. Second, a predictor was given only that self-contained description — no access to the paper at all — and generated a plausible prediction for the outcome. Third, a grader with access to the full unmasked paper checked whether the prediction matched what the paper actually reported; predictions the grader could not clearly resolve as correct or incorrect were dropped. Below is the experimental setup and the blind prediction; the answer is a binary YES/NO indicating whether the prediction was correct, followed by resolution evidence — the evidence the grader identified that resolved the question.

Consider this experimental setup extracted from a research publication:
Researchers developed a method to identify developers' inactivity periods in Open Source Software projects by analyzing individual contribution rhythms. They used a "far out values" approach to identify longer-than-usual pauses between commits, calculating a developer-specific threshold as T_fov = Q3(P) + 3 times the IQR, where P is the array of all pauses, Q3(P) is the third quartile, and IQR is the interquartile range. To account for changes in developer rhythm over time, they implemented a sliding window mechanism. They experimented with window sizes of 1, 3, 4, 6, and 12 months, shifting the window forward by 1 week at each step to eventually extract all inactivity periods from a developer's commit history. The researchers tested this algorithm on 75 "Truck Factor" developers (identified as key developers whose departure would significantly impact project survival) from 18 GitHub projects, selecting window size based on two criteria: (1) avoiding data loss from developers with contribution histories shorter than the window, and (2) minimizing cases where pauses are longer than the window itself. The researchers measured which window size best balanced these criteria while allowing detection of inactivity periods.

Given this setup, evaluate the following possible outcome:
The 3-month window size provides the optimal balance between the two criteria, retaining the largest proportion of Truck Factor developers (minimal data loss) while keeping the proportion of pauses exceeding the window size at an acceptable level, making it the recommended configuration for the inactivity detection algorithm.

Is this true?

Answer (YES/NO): YES